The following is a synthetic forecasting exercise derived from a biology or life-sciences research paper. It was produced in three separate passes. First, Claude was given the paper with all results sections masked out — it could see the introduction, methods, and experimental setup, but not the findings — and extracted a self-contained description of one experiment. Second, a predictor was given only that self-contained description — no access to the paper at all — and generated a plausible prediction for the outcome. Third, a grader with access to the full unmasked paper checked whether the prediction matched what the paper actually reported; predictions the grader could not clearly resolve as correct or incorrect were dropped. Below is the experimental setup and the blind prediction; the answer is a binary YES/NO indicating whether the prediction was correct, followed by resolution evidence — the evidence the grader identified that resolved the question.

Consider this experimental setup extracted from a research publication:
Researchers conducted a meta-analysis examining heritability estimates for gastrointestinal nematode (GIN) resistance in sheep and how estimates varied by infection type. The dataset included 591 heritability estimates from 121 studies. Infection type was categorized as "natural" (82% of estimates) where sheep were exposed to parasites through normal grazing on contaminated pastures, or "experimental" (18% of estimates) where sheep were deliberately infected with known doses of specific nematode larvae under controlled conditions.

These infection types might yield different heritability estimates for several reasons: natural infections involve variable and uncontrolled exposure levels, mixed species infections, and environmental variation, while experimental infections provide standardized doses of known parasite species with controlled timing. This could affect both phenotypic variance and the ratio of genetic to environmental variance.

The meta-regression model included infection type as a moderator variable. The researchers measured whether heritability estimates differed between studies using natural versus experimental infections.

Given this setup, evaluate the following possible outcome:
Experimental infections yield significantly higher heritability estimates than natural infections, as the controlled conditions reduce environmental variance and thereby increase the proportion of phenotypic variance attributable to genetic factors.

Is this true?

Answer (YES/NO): NO